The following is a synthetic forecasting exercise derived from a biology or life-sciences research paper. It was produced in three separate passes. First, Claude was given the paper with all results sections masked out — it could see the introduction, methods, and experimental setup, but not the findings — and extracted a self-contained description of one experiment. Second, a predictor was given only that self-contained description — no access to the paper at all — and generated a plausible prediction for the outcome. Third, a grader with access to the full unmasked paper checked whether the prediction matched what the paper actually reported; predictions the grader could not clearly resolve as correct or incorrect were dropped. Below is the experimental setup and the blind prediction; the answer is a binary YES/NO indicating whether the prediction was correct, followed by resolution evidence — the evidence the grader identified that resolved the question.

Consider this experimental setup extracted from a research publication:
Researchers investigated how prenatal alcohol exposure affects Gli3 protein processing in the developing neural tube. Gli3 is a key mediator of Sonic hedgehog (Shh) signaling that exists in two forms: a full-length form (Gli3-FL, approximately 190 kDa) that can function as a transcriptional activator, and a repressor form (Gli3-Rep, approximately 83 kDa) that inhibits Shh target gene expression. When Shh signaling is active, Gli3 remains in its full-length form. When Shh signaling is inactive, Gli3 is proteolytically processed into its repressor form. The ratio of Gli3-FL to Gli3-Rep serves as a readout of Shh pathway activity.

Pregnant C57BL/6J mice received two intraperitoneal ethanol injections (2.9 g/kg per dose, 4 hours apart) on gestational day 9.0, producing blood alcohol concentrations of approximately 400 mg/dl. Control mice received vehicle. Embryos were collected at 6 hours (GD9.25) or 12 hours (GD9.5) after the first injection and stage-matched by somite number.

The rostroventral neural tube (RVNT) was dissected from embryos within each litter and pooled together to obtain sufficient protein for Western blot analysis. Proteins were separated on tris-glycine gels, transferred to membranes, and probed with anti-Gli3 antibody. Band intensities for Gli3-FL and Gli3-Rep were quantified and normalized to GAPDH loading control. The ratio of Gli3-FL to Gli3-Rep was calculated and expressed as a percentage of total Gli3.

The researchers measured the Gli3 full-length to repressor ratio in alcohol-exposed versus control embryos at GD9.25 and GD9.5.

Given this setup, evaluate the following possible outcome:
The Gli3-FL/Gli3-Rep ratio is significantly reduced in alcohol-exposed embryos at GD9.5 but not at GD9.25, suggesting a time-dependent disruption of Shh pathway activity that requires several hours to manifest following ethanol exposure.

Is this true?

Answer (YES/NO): YES